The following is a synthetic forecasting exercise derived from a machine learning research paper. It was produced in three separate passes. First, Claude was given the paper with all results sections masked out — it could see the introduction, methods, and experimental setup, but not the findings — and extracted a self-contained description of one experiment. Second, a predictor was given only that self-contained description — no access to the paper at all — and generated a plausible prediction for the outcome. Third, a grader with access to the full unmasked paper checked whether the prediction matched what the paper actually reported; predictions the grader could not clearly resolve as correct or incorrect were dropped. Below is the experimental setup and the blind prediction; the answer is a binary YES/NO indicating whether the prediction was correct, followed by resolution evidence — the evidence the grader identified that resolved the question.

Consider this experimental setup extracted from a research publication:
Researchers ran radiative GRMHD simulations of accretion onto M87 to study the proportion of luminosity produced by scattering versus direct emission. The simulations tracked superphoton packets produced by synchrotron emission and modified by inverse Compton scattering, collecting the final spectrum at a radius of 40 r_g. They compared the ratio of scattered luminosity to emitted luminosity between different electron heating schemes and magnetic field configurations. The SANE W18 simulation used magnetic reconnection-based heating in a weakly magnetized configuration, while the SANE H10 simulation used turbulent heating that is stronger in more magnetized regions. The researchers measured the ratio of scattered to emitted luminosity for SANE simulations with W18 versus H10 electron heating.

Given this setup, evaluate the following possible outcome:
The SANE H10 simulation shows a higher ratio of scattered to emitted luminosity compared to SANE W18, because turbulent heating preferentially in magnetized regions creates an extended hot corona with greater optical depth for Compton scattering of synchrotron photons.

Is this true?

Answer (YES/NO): NO